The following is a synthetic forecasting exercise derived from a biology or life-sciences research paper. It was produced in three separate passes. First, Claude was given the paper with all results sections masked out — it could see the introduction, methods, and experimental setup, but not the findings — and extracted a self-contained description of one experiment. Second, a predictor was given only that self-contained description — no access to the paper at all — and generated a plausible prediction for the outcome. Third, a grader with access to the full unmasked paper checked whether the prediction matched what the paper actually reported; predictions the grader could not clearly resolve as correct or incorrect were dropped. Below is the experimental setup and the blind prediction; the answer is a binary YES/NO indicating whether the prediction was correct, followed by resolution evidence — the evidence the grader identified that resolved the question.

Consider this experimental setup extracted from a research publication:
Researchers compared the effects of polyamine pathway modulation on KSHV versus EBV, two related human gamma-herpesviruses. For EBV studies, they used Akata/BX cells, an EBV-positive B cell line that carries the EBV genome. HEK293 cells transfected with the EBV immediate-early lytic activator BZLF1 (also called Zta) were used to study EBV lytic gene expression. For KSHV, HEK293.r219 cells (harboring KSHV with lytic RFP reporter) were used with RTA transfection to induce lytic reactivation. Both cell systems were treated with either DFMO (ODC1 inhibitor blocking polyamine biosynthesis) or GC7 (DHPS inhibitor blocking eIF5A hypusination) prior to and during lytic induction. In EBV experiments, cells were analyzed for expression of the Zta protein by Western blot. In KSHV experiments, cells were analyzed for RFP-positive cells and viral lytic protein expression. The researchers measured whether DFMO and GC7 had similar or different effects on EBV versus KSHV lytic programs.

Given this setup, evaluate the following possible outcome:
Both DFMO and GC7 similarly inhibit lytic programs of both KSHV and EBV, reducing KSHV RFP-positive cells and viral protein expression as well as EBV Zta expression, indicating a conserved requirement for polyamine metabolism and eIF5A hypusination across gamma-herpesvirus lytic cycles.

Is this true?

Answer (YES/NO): NO